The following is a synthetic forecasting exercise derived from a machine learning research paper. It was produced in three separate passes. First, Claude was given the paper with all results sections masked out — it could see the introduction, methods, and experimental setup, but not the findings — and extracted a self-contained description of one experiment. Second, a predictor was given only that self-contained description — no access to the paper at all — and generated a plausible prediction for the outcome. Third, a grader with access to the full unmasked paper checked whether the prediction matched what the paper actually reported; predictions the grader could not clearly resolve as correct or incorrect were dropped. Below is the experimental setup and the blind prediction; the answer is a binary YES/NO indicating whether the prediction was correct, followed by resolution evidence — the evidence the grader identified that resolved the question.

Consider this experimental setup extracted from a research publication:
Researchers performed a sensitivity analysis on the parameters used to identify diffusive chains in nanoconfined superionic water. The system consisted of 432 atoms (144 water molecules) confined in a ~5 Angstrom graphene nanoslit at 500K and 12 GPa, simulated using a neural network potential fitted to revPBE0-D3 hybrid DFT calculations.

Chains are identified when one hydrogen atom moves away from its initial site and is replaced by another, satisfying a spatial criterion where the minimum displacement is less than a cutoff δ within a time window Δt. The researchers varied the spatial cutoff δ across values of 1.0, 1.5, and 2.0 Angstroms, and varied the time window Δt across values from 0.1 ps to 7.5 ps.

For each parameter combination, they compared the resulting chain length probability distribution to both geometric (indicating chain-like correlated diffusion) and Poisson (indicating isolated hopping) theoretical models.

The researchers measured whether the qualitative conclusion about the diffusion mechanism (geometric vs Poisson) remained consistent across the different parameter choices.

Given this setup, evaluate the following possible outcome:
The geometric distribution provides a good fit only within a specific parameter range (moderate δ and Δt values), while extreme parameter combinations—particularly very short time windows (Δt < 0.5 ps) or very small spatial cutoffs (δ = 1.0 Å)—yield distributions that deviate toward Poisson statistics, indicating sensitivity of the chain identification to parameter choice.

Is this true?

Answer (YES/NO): NO